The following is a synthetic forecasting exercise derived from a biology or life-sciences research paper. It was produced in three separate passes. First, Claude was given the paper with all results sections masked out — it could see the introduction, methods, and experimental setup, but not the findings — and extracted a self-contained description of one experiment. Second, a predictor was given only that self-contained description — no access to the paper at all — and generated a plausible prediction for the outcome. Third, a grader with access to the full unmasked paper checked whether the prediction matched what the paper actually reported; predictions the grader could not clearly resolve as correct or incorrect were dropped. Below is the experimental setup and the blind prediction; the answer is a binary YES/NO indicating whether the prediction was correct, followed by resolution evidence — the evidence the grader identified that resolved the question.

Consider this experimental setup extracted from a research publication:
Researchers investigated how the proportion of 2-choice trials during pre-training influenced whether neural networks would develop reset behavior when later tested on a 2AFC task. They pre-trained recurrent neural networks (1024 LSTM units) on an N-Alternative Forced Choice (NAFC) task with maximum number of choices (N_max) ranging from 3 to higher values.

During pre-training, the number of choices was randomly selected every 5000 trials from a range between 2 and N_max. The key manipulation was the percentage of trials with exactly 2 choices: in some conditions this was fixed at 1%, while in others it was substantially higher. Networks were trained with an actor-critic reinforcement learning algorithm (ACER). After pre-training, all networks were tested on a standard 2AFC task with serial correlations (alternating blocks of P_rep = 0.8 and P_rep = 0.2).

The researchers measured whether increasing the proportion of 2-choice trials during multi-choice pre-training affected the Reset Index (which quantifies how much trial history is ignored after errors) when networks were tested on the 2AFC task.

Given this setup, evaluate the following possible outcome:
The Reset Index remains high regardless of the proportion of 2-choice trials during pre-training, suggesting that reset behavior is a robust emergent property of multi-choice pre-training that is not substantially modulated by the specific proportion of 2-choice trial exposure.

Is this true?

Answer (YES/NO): NO